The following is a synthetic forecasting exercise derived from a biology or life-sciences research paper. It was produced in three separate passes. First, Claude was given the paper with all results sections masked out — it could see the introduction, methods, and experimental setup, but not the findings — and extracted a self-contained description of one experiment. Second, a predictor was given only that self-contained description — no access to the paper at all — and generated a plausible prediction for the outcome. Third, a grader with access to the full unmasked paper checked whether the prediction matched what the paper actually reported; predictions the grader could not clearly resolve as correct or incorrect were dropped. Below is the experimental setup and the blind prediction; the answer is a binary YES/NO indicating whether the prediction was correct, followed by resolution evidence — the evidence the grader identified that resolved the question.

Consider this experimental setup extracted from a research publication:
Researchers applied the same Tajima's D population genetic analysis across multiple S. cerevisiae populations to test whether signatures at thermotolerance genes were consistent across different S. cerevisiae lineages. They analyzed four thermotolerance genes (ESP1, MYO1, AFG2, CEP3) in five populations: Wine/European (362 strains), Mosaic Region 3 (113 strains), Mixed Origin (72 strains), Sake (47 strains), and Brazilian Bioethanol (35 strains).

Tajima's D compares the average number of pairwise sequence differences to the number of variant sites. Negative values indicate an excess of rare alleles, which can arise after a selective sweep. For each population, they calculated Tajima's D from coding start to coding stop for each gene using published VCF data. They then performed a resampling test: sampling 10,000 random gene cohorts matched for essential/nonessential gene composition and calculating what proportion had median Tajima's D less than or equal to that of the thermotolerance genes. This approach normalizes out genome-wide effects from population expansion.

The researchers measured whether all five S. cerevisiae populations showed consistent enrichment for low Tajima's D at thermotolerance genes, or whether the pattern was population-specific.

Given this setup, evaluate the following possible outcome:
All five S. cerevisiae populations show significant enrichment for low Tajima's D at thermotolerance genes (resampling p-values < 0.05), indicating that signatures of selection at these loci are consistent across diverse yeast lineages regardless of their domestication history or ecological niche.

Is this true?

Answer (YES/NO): NO